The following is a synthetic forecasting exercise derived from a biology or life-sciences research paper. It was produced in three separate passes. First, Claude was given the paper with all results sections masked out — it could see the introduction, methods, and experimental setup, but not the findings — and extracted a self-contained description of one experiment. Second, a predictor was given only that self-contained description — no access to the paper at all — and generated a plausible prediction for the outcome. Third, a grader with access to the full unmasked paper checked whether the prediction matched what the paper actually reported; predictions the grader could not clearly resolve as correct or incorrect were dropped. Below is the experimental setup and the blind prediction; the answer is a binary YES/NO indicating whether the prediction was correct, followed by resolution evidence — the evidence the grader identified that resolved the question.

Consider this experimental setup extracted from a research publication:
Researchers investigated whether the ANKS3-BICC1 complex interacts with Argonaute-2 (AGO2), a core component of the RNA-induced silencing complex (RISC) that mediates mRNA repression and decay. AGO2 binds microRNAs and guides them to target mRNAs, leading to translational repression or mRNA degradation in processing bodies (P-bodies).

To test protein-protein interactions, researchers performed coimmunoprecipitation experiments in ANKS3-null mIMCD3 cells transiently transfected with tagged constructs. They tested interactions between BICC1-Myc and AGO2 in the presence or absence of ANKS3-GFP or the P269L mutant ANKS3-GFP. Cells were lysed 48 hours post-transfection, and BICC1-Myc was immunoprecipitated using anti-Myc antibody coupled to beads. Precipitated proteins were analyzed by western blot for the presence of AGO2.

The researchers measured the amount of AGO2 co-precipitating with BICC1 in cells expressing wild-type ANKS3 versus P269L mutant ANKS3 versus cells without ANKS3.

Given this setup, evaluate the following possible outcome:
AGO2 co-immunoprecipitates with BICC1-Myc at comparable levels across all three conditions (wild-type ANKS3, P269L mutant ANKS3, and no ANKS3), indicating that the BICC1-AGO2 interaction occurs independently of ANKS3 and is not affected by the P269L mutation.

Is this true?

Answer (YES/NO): NO